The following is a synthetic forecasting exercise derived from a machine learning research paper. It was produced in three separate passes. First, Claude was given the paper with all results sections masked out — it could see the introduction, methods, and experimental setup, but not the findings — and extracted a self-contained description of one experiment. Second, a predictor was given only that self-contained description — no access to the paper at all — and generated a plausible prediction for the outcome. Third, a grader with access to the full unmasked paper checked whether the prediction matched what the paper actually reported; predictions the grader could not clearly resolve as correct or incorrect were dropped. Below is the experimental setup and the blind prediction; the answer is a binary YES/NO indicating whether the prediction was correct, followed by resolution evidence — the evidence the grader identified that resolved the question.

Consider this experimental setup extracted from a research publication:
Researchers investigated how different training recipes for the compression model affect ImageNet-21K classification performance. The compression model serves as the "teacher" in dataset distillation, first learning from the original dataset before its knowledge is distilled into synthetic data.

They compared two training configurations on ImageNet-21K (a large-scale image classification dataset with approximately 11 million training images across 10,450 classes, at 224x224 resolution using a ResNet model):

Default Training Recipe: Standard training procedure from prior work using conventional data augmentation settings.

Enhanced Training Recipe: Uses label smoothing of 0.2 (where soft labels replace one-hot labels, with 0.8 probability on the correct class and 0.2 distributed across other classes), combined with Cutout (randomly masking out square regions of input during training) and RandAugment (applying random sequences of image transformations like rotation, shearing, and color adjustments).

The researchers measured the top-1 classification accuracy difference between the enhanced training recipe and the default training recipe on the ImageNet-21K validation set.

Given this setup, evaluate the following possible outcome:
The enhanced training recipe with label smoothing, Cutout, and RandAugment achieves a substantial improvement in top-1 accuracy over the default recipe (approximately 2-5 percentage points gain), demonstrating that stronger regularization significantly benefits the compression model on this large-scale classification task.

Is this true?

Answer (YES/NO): YES